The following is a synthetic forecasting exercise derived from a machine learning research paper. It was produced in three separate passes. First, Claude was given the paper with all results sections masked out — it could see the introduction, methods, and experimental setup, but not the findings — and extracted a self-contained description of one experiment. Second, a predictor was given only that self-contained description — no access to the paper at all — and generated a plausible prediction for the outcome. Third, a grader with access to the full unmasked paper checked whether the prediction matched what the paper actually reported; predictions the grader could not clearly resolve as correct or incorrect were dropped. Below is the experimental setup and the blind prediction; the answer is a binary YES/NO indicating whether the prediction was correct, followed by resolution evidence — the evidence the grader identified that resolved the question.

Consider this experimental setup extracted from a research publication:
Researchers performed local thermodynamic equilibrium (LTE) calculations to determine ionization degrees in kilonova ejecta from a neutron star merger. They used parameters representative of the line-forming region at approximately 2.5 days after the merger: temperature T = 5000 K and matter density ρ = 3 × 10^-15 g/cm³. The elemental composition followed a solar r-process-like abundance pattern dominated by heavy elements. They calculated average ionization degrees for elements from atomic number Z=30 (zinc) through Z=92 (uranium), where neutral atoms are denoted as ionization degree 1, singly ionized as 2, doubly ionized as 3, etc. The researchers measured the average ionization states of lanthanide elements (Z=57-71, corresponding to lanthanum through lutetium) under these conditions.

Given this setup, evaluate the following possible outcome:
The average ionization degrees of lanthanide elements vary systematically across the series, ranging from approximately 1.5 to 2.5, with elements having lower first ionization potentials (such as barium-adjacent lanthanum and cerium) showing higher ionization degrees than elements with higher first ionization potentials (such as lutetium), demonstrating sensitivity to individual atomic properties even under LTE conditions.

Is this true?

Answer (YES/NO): NO